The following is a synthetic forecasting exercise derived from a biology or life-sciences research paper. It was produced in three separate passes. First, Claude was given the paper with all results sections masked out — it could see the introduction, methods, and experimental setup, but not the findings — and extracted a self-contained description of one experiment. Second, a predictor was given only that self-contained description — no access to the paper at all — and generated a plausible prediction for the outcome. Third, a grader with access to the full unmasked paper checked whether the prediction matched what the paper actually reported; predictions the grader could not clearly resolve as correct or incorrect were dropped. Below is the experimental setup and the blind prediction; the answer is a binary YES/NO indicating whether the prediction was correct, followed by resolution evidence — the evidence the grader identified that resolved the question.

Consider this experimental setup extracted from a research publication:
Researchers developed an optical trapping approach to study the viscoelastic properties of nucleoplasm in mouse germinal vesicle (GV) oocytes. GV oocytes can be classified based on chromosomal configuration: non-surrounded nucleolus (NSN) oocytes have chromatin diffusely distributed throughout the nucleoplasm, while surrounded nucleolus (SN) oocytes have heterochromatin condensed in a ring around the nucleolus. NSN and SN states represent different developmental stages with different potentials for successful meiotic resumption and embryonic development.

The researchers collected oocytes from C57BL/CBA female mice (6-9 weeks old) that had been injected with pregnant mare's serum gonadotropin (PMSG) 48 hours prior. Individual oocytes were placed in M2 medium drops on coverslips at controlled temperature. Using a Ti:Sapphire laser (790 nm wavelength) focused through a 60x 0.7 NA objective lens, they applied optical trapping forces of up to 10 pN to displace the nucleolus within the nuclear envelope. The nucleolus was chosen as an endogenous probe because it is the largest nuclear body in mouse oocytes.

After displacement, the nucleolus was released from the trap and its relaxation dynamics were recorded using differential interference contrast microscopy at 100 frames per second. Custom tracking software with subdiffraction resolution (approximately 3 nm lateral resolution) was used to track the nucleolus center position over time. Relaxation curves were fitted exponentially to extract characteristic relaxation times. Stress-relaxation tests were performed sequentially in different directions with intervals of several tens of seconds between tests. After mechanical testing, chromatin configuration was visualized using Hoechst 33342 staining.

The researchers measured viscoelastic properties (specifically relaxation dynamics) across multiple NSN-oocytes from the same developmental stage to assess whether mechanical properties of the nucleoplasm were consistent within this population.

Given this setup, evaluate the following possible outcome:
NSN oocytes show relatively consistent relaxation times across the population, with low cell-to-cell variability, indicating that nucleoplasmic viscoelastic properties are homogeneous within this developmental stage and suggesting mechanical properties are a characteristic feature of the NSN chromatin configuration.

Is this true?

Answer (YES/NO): NO